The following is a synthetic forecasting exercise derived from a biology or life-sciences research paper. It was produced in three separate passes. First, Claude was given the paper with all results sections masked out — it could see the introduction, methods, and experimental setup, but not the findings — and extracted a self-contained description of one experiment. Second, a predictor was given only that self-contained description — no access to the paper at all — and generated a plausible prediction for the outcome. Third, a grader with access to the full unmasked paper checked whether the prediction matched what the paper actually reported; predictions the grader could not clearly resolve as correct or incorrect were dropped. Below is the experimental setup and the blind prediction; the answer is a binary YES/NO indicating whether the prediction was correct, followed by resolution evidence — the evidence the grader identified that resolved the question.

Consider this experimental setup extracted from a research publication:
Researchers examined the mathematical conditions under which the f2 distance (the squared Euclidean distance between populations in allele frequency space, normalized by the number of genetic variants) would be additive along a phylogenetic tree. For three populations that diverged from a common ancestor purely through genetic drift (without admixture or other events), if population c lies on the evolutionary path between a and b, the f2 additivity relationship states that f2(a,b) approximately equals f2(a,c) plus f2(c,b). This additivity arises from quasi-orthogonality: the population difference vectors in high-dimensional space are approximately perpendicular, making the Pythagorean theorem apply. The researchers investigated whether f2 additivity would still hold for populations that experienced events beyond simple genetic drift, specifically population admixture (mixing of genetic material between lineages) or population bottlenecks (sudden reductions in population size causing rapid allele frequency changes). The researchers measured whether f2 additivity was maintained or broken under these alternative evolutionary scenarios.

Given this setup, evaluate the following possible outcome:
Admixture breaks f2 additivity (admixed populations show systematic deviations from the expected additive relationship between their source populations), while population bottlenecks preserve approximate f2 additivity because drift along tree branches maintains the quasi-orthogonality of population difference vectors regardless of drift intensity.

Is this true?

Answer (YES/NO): NO